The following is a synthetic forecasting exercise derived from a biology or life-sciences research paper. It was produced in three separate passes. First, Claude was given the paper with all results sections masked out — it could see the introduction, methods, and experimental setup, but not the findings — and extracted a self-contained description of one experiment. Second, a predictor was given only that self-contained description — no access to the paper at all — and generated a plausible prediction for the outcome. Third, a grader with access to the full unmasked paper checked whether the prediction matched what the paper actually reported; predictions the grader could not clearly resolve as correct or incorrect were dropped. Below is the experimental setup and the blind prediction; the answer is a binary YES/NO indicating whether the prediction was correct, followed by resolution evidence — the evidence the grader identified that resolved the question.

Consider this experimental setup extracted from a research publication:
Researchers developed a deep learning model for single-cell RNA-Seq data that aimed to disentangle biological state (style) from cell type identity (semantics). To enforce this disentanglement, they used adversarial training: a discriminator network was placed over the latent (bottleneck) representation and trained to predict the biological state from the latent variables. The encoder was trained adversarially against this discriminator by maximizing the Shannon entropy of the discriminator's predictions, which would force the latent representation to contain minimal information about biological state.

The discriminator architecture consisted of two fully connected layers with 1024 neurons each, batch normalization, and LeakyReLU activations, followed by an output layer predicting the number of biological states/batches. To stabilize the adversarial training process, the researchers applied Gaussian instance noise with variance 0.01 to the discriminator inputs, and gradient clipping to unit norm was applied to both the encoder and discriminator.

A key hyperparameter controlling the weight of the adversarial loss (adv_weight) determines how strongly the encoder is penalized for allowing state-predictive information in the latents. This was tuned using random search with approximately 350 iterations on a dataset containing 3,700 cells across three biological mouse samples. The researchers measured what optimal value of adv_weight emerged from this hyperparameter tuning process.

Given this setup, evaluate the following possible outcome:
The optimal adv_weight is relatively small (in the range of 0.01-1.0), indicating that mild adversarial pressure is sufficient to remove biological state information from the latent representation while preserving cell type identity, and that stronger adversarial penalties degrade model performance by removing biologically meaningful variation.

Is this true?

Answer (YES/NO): NO